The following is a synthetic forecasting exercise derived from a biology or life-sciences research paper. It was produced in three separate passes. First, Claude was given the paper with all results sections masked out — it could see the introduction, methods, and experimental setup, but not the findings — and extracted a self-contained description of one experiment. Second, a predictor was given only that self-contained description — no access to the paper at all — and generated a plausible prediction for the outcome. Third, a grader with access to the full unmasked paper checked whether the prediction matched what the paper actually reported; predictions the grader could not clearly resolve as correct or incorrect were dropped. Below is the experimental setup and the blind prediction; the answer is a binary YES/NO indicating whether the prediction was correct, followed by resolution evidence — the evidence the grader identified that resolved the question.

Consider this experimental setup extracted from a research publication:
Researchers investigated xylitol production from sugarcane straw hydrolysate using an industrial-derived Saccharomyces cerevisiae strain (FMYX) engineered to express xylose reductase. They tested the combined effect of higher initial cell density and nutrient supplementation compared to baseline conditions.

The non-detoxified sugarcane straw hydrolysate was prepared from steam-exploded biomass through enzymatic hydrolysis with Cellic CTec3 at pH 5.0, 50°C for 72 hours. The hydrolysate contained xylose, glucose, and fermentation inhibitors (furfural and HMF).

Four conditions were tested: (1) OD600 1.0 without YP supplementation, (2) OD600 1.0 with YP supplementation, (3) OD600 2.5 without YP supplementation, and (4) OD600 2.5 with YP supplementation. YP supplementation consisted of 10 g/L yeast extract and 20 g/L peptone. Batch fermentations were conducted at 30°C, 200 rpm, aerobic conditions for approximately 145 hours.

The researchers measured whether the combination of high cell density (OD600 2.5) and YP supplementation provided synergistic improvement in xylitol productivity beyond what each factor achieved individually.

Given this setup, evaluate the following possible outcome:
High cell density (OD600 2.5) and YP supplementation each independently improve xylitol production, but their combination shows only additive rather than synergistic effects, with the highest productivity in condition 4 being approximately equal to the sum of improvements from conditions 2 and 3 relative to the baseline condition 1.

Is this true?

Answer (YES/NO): NO